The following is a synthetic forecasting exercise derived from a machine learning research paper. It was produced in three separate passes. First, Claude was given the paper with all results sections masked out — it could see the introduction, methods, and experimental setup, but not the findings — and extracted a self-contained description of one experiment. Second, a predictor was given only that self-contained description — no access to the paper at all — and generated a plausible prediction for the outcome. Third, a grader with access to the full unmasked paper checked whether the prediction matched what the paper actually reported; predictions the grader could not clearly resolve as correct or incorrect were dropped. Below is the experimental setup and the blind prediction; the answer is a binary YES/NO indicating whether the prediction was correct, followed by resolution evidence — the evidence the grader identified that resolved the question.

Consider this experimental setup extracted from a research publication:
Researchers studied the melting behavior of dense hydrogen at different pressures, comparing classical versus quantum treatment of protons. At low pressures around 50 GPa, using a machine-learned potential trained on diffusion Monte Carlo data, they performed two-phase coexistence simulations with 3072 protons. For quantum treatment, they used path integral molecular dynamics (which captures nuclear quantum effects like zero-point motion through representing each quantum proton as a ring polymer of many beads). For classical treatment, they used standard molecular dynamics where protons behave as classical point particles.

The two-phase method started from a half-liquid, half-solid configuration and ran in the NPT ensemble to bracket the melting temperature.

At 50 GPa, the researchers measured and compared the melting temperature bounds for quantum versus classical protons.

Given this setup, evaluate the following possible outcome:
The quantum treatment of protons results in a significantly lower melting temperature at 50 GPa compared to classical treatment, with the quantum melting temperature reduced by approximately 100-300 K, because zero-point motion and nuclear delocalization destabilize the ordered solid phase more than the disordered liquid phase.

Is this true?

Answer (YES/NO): NO